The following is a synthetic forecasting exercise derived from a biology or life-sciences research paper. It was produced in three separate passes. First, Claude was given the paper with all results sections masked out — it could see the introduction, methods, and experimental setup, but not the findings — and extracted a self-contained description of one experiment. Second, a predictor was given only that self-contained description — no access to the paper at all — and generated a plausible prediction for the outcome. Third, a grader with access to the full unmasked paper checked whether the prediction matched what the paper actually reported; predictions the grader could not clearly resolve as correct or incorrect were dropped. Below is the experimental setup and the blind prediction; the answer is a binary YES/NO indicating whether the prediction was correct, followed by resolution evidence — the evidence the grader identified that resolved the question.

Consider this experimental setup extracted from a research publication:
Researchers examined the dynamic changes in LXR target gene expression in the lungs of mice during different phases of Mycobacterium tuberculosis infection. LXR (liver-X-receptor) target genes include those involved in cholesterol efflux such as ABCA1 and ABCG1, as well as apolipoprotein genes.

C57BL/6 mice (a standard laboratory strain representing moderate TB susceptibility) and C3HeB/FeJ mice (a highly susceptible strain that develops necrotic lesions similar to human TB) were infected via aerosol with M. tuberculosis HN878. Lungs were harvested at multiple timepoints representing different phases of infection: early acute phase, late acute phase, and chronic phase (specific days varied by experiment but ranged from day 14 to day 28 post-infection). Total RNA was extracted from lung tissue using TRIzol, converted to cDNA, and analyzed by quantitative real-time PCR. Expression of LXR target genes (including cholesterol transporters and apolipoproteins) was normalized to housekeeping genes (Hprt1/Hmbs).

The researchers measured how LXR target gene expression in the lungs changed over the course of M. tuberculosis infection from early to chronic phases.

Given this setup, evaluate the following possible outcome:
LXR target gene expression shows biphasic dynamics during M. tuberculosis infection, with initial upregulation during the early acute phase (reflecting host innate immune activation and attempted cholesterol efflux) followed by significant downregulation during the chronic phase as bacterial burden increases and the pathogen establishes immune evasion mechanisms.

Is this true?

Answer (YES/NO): NO